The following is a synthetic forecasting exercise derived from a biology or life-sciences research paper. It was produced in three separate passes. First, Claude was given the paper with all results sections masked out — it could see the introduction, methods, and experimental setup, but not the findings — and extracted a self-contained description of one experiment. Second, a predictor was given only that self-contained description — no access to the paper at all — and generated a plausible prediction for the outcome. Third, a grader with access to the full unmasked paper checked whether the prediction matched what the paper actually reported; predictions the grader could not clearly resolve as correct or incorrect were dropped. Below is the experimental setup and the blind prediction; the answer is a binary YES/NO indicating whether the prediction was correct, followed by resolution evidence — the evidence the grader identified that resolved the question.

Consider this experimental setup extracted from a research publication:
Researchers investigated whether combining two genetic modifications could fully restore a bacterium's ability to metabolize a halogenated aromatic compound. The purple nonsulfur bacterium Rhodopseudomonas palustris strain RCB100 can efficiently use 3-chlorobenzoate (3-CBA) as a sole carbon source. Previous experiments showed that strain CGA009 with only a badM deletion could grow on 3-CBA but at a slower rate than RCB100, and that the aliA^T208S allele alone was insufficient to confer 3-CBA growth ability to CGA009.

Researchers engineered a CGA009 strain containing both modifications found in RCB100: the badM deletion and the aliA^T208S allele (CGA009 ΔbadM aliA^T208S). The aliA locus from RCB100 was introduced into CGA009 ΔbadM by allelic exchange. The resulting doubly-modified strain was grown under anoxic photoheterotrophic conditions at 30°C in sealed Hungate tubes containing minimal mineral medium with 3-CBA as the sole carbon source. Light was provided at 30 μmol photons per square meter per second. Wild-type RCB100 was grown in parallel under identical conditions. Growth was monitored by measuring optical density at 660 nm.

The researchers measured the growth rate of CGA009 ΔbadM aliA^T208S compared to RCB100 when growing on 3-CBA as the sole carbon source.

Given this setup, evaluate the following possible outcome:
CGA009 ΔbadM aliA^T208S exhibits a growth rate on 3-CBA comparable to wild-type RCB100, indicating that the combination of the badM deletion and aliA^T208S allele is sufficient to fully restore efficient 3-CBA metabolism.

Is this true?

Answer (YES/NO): YES